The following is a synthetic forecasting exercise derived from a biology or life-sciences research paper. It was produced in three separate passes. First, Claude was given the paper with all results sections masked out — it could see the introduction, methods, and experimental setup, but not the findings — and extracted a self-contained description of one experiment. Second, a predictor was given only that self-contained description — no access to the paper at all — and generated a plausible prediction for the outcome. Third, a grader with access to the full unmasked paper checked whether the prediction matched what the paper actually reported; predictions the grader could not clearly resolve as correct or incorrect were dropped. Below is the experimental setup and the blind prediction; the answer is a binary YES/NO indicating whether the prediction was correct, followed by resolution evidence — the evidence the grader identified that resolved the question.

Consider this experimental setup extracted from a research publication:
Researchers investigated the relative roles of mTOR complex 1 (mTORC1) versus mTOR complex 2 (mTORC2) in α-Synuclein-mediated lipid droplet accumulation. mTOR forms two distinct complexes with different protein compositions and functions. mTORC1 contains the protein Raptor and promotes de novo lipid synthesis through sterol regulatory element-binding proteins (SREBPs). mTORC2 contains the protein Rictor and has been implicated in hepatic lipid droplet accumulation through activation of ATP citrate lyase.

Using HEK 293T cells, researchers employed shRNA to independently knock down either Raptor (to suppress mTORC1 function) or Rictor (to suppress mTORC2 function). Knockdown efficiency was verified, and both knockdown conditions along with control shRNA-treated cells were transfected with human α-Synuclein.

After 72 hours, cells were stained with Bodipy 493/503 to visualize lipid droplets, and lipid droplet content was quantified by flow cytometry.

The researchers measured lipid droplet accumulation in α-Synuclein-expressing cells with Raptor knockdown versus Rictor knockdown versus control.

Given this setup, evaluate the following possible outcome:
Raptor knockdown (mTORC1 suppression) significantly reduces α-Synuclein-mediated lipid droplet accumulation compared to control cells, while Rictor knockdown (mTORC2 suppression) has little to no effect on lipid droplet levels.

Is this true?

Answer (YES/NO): NO